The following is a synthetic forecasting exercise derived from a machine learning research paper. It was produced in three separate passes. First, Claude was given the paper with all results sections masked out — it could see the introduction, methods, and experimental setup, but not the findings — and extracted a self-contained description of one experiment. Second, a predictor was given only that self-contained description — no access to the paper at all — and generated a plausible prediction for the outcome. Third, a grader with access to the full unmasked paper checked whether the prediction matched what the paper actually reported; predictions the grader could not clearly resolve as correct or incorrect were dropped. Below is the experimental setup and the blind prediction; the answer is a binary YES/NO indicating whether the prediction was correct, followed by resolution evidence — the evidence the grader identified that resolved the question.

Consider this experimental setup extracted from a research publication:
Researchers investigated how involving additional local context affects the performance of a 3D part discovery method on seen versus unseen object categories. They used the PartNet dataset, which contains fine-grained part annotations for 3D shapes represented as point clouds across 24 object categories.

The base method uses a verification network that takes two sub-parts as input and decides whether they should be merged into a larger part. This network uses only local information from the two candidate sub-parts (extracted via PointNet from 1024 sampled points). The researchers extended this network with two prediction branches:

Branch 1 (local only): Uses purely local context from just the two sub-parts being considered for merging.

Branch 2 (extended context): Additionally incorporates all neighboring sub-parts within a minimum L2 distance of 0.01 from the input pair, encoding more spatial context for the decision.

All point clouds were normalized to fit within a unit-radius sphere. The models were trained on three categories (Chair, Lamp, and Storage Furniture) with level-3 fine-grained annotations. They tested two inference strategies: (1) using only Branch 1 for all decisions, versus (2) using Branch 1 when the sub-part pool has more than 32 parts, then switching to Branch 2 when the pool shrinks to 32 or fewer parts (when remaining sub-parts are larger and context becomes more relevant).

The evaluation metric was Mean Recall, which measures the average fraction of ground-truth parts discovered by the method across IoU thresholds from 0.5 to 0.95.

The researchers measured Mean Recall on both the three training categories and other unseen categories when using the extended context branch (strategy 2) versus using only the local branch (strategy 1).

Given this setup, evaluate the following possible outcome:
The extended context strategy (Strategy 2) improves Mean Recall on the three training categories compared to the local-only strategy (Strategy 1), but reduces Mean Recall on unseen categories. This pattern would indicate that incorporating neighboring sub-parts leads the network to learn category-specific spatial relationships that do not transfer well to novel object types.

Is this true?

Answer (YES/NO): YES